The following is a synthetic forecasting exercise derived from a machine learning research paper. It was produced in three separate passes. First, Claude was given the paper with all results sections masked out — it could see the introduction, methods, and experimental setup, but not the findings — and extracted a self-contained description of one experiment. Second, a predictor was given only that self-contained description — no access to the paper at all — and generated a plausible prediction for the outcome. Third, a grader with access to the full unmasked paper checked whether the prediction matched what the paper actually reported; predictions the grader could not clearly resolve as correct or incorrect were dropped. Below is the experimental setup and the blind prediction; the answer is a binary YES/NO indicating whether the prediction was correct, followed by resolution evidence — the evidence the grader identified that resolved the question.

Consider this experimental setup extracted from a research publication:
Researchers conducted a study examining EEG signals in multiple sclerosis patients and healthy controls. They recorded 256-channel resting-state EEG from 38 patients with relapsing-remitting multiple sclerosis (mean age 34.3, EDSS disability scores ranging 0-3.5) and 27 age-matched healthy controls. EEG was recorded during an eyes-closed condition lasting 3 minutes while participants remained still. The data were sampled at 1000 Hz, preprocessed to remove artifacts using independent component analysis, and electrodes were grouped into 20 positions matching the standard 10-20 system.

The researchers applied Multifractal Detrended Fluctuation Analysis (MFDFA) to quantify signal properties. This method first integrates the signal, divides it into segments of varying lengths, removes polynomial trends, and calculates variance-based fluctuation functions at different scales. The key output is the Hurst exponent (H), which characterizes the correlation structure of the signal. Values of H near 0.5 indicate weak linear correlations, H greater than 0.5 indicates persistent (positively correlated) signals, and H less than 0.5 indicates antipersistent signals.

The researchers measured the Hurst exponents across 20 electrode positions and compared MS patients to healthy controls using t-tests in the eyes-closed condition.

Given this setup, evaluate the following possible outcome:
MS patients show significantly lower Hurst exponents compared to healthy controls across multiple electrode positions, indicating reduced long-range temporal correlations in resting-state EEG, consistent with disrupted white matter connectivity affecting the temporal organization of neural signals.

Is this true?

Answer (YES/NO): NO